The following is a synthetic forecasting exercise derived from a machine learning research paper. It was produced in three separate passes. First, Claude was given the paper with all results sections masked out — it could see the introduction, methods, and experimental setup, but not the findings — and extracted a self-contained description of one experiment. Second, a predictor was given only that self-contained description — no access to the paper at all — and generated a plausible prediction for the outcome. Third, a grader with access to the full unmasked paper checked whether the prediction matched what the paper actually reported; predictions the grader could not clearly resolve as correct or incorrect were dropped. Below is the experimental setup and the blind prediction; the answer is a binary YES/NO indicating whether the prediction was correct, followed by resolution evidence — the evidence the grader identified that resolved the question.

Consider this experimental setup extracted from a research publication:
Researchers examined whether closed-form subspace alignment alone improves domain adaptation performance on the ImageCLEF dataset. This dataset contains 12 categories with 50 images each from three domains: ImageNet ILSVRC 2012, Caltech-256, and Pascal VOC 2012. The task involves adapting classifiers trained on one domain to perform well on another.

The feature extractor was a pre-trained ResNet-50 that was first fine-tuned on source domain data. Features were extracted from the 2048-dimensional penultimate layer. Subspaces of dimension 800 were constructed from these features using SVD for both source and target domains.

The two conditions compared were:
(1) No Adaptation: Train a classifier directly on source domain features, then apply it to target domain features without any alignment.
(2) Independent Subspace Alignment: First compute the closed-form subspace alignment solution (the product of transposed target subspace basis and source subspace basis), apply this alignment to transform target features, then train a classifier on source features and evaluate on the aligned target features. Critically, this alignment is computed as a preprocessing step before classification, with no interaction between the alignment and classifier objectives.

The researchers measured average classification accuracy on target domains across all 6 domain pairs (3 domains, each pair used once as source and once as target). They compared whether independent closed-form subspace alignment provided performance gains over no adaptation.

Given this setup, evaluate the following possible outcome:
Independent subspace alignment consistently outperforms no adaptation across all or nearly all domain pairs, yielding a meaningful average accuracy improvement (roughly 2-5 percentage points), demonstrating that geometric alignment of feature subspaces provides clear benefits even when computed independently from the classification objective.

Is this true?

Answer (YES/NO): NO